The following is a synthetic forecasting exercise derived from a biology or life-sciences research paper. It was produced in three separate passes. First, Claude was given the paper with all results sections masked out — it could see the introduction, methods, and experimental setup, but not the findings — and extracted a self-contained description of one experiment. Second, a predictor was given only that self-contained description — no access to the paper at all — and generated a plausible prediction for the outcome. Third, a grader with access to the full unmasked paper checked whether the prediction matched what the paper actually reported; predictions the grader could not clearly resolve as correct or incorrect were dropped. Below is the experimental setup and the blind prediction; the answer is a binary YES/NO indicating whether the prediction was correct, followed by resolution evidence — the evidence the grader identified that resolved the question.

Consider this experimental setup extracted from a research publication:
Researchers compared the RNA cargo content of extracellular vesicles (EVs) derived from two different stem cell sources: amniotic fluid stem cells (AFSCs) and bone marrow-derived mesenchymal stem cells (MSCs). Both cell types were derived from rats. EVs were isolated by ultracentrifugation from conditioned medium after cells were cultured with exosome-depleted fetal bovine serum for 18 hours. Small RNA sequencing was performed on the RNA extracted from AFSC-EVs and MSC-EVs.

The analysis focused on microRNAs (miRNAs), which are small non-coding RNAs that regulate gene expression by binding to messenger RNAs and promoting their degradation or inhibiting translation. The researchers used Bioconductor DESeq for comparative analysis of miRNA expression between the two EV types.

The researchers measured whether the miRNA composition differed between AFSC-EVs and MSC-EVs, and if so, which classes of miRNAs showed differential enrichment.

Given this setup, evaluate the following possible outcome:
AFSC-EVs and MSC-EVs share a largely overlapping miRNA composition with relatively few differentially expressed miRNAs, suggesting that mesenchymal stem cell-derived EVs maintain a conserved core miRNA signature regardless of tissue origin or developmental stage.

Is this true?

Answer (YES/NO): NO